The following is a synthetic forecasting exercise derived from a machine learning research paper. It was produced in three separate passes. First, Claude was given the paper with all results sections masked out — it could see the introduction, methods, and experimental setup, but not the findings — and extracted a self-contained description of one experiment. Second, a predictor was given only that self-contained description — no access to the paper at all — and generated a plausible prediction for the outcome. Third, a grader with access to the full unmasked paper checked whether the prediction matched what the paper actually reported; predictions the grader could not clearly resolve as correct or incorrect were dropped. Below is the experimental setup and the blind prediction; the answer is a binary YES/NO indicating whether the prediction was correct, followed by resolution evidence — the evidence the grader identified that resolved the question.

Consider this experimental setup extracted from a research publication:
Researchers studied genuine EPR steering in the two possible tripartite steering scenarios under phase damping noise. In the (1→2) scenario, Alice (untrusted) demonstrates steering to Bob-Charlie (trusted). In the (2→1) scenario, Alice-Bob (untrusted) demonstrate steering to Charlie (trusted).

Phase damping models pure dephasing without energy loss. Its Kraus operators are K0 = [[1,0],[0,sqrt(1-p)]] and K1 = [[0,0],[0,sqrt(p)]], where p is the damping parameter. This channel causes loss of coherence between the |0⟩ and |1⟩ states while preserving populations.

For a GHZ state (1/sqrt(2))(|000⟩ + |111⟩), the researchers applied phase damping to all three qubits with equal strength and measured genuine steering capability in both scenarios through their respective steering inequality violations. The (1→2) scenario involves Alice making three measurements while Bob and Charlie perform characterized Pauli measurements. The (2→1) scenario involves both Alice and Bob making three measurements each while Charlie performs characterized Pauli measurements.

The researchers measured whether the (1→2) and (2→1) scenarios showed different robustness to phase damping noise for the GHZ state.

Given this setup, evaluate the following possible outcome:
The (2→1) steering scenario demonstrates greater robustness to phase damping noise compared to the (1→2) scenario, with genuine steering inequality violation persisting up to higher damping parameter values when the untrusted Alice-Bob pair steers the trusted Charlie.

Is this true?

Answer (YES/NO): NO